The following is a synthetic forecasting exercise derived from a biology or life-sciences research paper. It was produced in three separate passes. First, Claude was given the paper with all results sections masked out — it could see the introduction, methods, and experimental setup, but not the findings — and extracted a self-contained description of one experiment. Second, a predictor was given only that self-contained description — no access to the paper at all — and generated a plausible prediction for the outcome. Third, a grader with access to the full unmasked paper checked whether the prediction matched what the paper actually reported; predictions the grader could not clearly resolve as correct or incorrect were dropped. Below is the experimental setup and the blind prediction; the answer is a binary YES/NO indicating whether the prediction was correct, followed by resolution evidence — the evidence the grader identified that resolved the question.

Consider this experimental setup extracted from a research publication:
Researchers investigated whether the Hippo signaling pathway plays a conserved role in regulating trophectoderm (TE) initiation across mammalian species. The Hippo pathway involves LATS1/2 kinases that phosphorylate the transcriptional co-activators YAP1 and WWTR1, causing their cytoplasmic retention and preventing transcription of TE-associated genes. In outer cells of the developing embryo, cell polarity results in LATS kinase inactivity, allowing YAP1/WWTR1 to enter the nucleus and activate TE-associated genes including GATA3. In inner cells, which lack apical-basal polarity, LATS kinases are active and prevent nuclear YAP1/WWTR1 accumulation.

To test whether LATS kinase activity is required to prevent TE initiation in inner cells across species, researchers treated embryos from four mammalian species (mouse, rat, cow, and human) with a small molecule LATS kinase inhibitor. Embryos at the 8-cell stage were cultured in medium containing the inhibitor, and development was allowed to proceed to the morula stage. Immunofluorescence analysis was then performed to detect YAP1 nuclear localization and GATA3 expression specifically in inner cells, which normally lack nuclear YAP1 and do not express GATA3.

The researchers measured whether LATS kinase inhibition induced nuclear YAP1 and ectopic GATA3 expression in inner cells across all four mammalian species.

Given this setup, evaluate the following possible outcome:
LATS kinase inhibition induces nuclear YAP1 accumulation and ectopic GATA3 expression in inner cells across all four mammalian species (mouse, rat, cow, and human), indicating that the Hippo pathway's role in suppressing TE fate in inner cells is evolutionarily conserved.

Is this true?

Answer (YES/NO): YES